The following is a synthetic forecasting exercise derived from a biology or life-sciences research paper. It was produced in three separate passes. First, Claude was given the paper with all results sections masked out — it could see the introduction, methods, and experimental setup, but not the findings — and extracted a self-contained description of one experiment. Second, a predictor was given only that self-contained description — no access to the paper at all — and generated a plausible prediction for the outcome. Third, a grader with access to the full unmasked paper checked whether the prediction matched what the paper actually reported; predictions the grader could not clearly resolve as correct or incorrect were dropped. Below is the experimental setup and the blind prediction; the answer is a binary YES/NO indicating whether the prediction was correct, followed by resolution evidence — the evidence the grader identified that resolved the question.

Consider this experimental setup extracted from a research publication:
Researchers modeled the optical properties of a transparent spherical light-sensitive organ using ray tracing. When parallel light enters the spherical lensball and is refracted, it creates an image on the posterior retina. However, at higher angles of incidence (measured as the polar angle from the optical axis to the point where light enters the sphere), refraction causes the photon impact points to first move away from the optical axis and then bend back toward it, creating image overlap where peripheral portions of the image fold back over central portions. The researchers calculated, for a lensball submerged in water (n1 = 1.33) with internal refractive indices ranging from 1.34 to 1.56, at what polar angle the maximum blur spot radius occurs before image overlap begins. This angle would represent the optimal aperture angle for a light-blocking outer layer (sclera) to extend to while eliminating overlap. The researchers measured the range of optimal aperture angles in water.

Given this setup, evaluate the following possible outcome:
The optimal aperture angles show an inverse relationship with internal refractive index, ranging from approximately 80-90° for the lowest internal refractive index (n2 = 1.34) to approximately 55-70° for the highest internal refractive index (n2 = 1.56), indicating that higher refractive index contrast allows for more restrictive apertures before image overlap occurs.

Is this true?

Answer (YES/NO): NO